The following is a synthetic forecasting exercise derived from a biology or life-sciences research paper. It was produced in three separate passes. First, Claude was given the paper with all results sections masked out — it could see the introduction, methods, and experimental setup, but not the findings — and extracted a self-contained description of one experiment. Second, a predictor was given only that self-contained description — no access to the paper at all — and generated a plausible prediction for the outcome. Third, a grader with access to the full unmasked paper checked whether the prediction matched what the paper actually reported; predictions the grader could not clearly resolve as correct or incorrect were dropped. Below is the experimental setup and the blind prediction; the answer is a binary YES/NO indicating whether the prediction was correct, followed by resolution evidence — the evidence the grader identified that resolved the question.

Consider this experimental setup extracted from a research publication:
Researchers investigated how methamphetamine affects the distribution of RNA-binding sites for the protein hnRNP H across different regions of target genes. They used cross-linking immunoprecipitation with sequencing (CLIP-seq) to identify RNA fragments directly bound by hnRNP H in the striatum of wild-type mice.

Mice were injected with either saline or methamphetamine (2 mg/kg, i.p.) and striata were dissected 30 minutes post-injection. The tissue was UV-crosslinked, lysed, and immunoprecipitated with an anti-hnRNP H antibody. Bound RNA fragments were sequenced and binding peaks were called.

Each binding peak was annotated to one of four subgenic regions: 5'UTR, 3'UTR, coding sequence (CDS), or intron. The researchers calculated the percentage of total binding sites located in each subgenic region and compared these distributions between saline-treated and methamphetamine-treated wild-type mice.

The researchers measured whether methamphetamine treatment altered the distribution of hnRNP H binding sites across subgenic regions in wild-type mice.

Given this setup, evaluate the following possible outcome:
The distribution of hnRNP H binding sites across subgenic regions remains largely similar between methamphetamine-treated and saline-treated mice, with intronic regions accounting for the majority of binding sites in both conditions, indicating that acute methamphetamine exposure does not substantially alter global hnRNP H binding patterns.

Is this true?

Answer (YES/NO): NO